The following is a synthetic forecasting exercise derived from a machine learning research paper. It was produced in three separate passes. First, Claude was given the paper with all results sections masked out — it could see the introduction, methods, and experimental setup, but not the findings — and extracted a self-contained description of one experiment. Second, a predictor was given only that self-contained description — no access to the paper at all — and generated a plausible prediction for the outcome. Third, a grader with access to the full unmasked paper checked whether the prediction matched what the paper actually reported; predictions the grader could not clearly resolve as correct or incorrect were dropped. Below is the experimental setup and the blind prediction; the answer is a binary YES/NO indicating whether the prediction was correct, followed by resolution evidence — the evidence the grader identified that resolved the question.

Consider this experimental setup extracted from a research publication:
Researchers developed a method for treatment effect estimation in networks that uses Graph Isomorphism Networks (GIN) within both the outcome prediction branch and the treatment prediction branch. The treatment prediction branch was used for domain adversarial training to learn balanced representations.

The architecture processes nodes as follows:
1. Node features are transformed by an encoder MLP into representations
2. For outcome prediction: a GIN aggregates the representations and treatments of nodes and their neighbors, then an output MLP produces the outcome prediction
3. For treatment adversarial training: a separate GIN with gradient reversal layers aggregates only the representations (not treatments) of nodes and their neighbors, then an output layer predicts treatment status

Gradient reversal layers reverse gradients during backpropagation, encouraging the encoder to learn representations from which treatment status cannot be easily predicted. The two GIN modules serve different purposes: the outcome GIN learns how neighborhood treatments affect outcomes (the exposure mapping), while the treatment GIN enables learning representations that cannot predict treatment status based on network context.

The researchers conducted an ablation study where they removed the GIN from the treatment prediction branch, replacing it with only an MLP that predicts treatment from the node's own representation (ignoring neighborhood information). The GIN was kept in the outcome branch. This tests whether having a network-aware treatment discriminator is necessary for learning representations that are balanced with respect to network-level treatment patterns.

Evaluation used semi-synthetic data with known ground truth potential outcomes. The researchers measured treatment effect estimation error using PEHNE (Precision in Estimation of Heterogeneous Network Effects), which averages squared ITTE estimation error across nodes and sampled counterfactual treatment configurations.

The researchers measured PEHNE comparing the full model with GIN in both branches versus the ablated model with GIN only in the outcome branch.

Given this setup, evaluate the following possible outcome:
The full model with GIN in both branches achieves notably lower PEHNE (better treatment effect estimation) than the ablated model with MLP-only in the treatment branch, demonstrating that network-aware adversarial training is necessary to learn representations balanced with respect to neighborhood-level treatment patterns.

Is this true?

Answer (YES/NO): NO